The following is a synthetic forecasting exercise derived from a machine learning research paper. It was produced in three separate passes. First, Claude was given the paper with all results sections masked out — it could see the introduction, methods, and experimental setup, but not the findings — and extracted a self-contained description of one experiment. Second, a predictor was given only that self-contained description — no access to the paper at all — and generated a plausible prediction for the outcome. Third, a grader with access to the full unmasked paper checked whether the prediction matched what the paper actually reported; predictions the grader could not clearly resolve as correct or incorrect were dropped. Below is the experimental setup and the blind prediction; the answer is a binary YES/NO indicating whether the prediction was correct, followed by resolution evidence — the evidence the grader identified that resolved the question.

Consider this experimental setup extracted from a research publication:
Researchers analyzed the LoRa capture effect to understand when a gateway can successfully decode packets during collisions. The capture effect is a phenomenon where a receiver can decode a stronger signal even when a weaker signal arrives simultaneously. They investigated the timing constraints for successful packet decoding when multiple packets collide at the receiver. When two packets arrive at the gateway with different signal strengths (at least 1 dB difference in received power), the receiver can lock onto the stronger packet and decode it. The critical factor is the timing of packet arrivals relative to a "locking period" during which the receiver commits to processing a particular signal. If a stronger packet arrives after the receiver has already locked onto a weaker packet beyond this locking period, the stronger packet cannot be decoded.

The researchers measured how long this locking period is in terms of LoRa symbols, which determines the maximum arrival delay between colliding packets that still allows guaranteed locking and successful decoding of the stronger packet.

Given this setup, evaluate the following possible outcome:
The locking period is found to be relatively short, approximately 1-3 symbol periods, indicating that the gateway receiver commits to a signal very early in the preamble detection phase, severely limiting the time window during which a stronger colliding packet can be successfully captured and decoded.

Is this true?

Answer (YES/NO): NO